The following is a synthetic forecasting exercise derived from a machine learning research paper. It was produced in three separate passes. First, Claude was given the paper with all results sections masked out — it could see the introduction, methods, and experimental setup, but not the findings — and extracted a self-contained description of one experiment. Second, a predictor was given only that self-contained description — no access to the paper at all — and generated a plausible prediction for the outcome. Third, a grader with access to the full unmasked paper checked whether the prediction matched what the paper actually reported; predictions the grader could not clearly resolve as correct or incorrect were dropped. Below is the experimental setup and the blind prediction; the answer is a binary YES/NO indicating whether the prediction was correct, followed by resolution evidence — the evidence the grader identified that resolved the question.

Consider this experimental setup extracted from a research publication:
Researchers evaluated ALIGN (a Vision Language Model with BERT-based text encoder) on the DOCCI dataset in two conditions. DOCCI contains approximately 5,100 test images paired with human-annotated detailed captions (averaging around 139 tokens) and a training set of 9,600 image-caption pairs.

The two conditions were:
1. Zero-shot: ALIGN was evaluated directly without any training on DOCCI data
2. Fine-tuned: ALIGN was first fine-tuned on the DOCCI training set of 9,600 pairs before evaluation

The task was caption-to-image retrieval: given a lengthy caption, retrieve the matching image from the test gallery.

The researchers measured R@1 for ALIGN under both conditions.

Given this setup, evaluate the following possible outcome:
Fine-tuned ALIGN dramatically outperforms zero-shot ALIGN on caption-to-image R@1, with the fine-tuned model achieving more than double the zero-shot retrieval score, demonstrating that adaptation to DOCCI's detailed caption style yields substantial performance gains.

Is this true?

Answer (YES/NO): NO